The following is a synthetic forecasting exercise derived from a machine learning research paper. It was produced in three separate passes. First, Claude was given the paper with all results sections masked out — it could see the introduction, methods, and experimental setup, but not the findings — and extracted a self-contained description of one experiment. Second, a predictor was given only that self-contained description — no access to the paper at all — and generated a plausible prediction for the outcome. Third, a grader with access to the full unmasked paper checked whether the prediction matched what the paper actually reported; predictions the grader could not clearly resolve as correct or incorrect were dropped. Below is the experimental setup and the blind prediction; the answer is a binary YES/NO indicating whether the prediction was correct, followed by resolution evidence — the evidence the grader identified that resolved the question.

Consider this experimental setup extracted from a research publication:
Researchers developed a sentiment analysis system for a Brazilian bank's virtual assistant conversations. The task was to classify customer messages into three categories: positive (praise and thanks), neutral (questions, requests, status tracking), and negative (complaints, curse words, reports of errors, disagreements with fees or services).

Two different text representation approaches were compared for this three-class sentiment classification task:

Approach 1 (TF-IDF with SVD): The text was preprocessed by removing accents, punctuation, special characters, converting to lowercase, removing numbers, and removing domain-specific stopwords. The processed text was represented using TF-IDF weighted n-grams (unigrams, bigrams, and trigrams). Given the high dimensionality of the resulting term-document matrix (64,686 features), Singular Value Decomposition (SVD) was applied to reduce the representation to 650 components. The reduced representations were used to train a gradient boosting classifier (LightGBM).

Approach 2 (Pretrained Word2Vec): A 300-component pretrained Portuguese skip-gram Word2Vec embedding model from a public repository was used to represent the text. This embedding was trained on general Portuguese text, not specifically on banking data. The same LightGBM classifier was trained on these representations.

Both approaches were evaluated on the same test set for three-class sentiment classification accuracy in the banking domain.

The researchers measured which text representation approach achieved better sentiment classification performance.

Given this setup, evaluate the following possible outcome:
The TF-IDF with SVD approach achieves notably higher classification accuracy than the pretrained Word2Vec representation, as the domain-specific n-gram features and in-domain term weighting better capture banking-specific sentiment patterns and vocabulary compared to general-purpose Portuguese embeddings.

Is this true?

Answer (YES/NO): YES